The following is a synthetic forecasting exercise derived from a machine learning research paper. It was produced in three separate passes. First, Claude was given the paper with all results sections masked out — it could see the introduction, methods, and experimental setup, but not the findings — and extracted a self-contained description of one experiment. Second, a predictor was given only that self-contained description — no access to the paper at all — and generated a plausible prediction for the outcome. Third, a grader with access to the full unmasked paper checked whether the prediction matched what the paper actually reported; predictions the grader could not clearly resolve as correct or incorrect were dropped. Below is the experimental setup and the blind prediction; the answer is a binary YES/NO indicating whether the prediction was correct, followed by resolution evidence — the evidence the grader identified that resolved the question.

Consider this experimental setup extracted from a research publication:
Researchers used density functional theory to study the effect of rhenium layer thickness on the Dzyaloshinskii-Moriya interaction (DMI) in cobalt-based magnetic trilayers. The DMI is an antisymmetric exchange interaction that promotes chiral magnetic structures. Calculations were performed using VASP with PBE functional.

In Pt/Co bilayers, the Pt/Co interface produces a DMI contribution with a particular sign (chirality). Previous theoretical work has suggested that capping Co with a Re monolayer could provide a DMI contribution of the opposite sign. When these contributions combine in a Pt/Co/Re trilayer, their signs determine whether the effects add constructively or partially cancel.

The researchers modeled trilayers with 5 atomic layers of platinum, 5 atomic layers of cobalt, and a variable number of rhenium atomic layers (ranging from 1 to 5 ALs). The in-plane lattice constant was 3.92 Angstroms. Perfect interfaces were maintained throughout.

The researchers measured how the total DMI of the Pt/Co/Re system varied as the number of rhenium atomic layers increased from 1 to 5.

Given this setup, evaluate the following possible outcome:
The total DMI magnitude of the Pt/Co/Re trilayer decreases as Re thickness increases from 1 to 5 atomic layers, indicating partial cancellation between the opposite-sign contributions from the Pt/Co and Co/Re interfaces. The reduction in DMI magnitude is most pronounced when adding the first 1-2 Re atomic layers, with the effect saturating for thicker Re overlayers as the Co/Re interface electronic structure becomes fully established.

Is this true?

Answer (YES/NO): NO